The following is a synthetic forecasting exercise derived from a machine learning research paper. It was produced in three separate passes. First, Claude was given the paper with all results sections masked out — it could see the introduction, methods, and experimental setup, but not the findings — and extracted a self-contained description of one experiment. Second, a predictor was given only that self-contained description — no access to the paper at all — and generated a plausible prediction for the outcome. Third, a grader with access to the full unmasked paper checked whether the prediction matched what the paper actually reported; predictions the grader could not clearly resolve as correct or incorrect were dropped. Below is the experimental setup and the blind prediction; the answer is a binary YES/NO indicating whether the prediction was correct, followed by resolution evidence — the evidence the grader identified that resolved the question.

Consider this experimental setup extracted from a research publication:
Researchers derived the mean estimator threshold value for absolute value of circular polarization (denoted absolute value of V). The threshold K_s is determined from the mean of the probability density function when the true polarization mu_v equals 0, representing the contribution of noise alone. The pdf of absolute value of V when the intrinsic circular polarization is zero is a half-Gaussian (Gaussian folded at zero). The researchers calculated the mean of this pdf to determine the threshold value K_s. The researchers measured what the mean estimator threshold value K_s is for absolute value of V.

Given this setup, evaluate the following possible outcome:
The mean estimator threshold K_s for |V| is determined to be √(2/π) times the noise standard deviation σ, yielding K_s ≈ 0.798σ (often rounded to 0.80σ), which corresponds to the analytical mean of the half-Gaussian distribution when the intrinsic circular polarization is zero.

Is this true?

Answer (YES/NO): YES